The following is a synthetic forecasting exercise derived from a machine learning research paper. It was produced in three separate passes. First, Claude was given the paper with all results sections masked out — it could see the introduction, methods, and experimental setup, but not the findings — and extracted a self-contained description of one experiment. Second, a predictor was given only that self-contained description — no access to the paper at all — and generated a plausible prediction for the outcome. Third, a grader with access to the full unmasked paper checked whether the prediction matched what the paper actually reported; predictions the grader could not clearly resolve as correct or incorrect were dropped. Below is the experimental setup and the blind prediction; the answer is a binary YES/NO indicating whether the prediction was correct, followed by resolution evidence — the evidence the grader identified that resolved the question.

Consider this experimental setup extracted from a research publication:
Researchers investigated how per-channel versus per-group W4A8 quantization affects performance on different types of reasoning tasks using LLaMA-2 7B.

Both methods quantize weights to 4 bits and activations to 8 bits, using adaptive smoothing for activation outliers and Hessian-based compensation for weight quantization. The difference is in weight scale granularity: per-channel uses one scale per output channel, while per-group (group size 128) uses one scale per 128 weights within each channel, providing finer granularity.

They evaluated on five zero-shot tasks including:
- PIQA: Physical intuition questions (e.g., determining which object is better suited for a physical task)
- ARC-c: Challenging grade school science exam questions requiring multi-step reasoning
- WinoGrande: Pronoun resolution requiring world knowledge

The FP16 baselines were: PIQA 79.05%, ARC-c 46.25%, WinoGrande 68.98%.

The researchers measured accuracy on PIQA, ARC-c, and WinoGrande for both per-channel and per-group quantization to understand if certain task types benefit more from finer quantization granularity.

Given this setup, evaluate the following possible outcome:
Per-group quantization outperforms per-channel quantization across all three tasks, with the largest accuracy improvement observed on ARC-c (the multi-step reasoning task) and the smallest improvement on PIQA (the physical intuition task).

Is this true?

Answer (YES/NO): NO